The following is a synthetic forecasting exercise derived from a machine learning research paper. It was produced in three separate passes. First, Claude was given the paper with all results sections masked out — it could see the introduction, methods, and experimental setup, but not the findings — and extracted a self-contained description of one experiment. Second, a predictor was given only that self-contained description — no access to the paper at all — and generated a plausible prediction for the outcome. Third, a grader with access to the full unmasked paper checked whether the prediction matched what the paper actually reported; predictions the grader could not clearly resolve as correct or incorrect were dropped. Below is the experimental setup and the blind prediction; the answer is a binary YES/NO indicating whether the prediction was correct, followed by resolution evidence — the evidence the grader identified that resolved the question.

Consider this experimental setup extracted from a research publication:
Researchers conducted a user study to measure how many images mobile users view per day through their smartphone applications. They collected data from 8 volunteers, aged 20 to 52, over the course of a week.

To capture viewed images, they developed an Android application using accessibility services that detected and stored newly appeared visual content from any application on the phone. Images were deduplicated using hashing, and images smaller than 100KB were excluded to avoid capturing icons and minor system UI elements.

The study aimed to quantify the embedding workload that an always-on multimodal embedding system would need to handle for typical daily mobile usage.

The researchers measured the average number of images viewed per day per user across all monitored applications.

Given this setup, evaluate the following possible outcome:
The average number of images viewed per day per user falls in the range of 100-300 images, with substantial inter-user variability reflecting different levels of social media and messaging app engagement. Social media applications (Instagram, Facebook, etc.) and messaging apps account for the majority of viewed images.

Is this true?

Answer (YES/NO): NO